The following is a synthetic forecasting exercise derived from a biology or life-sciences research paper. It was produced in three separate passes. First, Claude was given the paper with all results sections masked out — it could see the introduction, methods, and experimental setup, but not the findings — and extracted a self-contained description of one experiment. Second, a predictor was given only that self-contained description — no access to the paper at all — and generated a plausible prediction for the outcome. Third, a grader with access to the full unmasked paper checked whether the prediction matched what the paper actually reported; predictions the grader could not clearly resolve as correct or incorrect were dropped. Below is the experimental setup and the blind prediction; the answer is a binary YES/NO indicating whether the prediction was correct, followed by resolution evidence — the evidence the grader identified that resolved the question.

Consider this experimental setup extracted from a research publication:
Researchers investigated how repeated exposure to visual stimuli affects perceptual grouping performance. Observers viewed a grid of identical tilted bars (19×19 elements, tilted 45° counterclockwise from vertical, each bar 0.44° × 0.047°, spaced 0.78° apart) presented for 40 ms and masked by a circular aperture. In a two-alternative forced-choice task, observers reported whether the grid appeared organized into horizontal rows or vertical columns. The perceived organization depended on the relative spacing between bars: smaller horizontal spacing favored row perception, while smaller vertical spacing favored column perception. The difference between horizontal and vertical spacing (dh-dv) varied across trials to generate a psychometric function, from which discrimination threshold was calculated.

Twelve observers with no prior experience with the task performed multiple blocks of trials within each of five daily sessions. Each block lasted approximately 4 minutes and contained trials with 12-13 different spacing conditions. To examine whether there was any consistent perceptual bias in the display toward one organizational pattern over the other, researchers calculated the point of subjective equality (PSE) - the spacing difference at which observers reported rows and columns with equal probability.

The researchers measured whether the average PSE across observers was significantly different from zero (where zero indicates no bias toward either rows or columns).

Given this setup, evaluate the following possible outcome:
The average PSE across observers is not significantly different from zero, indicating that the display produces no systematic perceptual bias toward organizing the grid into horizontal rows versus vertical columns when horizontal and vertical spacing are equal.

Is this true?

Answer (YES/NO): YES